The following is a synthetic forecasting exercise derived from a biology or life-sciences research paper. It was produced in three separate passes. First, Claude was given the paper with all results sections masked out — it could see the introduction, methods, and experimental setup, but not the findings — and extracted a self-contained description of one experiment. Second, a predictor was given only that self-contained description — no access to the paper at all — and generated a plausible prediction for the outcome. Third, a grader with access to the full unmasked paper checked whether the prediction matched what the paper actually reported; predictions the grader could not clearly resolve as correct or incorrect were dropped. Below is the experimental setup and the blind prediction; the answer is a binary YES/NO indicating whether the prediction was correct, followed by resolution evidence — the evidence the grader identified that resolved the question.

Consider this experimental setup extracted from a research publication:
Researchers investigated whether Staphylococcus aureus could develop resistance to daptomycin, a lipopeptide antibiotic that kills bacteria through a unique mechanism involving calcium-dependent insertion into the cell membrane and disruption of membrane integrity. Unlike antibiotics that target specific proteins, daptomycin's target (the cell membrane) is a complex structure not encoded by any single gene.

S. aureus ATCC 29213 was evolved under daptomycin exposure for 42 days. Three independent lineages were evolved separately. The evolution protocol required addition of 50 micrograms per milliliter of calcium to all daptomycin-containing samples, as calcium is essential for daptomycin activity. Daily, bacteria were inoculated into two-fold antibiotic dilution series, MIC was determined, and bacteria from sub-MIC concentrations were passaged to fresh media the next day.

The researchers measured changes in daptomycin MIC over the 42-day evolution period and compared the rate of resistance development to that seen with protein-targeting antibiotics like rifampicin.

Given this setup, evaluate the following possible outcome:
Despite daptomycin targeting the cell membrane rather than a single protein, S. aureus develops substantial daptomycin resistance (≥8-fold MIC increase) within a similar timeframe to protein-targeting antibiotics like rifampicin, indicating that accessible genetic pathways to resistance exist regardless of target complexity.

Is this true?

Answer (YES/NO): NO